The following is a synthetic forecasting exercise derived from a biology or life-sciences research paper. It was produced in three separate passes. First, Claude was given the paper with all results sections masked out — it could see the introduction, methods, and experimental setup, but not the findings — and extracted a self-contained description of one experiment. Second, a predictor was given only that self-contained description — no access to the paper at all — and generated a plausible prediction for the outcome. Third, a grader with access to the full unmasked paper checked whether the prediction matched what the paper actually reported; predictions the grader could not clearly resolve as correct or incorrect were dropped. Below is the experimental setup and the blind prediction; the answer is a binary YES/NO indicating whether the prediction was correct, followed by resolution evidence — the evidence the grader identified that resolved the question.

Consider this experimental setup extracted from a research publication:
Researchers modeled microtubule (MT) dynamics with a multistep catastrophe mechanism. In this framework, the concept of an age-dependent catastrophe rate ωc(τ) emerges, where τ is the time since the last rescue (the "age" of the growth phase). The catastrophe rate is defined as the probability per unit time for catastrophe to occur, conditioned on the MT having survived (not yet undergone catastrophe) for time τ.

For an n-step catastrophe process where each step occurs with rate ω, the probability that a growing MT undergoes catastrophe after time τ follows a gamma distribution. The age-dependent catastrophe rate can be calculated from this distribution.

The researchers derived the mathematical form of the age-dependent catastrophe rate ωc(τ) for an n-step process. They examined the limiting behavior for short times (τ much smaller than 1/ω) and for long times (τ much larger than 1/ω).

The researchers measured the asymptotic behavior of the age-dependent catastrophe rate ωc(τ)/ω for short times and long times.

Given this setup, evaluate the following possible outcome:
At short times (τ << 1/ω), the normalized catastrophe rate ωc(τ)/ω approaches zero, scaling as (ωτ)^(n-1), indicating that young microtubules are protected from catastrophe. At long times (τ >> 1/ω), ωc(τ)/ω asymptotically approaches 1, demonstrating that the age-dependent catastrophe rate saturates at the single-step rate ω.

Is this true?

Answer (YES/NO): YES